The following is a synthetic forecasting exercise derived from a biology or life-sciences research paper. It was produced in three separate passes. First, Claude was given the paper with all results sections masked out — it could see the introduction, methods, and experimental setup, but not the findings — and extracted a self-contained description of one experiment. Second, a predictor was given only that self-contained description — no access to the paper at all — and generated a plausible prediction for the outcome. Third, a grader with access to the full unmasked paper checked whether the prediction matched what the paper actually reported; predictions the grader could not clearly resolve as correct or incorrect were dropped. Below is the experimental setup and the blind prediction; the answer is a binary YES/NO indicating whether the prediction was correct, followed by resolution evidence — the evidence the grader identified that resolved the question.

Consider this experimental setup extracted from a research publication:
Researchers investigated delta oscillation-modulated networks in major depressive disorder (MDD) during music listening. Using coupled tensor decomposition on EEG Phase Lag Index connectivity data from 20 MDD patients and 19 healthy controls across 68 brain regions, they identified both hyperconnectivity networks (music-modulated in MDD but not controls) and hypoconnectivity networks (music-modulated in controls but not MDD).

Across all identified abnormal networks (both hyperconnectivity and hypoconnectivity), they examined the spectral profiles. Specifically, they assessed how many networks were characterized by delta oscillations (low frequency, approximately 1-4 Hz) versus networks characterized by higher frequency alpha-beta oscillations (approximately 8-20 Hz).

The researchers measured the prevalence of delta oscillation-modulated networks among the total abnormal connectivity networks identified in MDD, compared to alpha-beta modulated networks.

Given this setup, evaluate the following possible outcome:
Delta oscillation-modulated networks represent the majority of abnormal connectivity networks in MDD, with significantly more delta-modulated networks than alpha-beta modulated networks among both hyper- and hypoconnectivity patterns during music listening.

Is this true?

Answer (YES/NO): NO